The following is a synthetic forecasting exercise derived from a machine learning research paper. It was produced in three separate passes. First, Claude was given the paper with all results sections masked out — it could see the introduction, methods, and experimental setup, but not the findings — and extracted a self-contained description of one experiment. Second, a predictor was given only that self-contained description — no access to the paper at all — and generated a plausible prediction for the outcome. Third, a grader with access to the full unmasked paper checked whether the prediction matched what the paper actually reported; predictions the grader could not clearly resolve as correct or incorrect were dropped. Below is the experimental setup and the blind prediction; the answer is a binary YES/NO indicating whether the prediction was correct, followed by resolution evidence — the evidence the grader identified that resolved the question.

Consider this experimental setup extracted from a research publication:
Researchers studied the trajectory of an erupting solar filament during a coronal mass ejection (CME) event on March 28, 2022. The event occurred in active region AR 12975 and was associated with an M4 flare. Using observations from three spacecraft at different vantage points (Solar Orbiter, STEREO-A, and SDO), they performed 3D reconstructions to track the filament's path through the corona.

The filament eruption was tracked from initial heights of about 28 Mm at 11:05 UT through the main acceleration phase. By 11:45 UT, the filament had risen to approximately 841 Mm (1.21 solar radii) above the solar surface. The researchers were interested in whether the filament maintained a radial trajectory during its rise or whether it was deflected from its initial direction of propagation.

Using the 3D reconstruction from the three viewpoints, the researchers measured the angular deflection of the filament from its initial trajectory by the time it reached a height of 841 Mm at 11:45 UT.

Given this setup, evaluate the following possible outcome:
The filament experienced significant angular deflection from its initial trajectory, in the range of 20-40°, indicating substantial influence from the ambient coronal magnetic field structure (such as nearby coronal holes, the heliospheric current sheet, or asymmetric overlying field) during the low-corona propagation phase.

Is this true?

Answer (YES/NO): NO